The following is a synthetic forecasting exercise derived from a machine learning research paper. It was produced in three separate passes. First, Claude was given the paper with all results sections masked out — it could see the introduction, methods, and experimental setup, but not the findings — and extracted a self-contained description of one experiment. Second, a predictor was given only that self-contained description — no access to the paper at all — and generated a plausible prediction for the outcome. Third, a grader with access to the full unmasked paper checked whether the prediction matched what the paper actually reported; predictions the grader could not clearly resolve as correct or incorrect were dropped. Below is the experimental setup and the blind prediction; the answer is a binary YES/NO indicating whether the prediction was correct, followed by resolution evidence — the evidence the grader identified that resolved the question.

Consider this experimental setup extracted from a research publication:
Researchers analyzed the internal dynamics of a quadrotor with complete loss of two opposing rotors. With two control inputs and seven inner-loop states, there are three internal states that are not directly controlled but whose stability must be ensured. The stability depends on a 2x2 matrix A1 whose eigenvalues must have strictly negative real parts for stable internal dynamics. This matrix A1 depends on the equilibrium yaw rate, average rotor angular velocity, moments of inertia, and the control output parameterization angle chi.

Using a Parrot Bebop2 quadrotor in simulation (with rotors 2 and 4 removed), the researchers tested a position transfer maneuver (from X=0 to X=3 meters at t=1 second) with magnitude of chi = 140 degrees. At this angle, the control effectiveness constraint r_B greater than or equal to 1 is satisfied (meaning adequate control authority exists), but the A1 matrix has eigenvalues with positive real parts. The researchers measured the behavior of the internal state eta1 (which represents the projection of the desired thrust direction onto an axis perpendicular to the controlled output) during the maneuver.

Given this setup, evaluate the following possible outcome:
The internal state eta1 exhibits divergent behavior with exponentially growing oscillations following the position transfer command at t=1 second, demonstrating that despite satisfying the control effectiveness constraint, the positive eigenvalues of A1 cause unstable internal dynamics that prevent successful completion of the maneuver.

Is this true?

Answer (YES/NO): YES